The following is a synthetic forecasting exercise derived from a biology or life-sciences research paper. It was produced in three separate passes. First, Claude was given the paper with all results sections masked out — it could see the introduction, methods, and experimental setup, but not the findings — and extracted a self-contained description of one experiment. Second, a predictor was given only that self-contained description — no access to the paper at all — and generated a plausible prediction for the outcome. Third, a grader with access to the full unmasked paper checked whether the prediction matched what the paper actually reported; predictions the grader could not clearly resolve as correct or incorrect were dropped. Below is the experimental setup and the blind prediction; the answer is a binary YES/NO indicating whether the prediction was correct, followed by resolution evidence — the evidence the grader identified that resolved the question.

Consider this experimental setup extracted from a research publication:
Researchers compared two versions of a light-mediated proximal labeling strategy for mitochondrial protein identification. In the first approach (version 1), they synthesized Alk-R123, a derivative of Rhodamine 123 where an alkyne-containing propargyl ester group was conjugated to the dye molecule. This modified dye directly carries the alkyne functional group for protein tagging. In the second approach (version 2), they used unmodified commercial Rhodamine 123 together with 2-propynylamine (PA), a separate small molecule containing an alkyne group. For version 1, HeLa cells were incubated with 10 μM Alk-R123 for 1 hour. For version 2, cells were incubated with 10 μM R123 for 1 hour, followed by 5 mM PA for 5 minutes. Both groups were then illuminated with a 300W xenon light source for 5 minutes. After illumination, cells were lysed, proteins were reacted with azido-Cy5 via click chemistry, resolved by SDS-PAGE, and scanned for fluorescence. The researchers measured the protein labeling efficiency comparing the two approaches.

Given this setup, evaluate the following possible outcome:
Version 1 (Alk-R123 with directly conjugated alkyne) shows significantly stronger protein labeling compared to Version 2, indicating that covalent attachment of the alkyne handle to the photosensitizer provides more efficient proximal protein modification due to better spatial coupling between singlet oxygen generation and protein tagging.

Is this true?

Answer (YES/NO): NO